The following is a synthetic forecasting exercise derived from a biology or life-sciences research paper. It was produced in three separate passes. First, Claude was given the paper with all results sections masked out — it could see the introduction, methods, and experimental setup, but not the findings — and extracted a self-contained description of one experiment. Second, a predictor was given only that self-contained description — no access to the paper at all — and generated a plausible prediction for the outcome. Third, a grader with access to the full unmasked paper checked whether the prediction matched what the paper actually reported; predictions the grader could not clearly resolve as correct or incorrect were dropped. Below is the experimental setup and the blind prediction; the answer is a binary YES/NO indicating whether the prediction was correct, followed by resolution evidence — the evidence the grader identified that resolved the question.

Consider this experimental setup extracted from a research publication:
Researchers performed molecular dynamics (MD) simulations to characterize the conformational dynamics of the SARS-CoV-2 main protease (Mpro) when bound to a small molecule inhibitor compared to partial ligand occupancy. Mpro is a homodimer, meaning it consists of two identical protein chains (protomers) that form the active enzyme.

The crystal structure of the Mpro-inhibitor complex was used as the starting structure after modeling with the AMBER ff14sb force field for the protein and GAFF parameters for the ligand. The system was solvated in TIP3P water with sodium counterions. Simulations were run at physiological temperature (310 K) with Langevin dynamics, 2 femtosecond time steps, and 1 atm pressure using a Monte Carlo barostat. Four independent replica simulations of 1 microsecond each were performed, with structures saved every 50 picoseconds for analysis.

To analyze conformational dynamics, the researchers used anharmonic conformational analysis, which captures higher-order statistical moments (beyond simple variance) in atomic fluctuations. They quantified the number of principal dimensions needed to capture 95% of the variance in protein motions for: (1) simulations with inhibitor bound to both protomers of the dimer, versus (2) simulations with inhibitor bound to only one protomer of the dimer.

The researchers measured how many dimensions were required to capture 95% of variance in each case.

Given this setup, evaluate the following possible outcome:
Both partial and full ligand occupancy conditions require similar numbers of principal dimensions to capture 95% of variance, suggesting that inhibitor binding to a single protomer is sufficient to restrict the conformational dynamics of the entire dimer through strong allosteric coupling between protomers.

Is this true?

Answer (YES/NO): NO